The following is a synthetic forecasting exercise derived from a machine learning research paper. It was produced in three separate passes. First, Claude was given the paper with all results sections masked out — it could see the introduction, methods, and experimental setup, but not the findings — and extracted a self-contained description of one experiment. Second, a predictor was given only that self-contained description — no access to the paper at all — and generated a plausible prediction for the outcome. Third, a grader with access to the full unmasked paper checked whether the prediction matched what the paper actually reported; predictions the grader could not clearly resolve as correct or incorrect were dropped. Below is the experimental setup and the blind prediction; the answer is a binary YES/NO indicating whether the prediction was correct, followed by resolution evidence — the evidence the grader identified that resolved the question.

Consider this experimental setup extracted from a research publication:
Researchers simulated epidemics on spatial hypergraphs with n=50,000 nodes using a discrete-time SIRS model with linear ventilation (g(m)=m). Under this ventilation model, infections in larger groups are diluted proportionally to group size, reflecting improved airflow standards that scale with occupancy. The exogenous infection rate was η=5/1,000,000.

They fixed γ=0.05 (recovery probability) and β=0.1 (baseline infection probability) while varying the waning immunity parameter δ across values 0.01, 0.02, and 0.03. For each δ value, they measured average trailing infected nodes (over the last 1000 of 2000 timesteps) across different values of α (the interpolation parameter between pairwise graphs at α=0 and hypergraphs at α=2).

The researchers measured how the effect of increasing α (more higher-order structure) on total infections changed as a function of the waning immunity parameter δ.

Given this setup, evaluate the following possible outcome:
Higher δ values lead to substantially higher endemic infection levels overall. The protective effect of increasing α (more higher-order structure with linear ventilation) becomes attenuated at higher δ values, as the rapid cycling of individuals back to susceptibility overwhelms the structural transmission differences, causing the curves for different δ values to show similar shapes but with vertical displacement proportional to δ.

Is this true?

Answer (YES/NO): NO